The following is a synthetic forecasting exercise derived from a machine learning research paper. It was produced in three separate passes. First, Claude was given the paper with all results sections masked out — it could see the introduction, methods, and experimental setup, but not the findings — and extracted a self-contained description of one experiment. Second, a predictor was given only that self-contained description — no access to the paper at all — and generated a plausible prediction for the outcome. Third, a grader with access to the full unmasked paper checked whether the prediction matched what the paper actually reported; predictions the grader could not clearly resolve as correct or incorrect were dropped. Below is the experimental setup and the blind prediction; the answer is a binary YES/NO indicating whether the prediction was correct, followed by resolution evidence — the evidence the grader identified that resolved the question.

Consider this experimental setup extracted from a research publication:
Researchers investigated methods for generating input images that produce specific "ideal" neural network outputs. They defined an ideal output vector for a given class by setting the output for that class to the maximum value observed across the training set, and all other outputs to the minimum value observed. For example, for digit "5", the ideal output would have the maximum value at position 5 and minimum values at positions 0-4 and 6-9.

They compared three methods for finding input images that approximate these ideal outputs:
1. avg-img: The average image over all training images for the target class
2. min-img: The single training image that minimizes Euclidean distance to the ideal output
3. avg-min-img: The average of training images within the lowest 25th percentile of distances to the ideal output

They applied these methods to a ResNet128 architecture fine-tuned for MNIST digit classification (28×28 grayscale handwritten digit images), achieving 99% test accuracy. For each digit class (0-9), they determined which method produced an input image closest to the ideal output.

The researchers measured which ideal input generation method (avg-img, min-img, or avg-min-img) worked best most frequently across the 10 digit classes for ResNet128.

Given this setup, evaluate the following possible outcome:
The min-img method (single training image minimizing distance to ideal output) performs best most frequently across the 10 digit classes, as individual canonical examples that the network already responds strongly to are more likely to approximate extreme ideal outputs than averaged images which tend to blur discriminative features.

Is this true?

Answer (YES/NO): NO